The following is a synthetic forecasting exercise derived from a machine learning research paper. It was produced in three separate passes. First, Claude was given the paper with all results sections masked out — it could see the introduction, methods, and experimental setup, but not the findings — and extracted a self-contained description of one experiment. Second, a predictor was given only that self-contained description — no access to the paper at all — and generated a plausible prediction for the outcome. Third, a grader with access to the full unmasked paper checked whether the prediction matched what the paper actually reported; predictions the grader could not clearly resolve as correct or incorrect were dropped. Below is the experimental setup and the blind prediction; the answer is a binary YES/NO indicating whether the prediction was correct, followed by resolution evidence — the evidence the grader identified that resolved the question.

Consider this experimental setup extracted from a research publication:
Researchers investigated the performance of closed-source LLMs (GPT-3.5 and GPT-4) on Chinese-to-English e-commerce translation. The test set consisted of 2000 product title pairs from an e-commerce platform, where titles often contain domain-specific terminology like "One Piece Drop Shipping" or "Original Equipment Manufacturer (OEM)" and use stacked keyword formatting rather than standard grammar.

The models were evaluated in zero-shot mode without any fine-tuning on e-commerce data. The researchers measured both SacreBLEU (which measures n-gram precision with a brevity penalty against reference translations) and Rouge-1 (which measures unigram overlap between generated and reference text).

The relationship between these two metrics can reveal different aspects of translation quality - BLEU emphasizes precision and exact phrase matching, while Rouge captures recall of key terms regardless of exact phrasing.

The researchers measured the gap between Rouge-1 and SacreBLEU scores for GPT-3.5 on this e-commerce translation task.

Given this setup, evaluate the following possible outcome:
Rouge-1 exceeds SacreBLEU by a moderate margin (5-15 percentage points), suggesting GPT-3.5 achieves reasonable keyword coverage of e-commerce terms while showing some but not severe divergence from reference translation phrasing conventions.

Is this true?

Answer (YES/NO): NO